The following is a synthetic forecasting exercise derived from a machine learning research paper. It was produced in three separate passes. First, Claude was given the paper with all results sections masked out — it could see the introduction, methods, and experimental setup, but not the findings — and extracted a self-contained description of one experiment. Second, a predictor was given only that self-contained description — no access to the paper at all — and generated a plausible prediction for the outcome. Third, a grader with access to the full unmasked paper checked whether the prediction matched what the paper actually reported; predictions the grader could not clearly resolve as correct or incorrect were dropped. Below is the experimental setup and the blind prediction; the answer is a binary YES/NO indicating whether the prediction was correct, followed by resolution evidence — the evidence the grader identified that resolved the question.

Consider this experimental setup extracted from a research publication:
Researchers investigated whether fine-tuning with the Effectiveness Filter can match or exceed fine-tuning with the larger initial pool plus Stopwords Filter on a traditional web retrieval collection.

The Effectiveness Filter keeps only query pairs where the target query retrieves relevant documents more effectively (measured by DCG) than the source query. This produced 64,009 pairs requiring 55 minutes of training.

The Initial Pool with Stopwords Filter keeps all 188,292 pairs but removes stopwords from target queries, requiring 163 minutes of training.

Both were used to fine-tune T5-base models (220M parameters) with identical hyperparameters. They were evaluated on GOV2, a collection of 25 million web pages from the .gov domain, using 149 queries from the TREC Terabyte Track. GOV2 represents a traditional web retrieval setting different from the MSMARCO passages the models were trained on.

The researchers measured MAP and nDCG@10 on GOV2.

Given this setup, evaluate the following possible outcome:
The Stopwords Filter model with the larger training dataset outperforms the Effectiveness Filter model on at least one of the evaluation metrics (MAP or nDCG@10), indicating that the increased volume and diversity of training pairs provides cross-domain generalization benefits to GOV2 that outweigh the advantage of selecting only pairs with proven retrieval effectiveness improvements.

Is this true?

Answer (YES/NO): YES